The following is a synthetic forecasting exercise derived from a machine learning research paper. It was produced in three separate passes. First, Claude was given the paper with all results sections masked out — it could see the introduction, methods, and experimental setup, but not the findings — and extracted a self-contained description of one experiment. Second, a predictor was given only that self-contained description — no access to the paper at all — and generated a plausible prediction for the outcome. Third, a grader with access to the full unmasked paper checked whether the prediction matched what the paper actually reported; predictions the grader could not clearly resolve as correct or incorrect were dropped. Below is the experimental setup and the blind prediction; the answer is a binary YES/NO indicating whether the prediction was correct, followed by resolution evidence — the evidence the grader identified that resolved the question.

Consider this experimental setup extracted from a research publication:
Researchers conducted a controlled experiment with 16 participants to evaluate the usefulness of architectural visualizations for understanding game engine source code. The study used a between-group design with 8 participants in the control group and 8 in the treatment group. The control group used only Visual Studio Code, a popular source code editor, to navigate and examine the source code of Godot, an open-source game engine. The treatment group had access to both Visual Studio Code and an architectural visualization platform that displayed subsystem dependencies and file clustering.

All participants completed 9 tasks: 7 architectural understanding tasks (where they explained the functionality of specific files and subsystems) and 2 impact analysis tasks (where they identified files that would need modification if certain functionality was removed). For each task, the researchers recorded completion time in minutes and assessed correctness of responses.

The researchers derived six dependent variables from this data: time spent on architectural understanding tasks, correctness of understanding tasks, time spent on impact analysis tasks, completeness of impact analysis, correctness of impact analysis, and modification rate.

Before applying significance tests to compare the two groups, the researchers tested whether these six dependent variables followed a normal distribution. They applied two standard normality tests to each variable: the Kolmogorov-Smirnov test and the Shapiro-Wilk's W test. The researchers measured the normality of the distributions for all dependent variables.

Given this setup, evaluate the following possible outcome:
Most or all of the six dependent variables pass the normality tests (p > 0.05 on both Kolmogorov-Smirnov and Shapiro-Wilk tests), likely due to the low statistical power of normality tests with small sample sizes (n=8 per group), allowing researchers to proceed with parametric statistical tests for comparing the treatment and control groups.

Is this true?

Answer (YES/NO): NO